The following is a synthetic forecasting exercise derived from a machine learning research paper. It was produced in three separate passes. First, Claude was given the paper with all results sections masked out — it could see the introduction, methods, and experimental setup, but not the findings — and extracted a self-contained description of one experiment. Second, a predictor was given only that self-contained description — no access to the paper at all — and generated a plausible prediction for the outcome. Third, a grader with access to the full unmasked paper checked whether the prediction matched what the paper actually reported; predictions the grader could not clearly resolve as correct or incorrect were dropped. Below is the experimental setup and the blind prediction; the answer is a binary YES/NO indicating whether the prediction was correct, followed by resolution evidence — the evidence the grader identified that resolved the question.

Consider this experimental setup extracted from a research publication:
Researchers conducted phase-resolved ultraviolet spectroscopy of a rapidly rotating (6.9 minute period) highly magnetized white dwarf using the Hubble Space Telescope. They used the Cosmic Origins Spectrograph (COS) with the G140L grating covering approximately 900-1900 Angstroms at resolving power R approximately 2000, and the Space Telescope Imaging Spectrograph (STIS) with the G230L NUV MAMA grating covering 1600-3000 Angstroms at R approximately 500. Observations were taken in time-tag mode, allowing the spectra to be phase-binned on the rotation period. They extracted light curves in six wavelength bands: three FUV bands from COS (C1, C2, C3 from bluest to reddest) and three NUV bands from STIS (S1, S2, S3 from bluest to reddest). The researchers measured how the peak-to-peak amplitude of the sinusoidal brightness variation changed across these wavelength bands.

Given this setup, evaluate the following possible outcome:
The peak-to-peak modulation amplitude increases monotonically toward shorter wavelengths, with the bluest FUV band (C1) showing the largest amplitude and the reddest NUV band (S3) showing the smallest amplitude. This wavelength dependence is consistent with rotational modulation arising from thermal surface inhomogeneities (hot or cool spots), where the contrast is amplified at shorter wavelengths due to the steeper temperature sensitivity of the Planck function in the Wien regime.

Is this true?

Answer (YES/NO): NO